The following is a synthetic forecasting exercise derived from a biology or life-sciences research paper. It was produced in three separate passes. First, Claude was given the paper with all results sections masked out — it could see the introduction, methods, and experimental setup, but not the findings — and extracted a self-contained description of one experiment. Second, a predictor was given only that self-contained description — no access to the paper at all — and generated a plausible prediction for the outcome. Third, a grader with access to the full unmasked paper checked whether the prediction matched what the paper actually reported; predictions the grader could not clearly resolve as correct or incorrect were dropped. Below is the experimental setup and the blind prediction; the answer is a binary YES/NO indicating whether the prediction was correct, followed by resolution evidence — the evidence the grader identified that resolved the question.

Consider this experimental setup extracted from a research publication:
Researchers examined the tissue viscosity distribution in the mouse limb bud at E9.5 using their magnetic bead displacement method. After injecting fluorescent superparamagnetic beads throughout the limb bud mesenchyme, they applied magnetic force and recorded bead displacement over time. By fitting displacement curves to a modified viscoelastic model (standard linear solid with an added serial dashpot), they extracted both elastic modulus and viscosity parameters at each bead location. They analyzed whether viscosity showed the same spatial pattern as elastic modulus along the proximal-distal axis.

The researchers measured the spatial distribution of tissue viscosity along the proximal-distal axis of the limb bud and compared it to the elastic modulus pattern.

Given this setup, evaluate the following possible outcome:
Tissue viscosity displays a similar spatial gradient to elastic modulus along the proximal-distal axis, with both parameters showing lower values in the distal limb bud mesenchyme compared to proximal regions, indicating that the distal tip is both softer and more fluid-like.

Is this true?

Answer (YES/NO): YES